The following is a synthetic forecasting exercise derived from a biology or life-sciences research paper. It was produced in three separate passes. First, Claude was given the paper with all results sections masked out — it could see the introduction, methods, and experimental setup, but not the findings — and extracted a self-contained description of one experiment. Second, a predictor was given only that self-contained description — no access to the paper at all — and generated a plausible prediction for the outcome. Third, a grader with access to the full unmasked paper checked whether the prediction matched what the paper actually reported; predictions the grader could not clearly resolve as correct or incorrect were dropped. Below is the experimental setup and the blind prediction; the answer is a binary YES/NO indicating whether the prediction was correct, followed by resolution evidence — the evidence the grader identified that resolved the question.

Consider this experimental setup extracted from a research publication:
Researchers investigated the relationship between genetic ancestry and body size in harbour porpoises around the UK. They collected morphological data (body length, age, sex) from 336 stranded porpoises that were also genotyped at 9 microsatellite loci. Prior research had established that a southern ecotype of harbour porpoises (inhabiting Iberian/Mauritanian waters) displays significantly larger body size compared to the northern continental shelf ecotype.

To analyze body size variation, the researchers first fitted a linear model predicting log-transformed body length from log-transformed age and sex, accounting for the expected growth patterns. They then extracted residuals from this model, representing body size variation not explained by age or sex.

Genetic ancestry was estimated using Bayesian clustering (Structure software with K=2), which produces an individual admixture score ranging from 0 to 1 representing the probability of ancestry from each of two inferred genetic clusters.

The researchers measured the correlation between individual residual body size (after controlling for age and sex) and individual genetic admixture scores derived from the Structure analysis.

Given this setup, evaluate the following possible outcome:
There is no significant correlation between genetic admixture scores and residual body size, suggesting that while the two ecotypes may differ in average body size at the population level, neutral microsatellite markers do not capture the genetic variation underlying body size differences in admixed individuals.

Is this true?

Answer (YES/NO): NO